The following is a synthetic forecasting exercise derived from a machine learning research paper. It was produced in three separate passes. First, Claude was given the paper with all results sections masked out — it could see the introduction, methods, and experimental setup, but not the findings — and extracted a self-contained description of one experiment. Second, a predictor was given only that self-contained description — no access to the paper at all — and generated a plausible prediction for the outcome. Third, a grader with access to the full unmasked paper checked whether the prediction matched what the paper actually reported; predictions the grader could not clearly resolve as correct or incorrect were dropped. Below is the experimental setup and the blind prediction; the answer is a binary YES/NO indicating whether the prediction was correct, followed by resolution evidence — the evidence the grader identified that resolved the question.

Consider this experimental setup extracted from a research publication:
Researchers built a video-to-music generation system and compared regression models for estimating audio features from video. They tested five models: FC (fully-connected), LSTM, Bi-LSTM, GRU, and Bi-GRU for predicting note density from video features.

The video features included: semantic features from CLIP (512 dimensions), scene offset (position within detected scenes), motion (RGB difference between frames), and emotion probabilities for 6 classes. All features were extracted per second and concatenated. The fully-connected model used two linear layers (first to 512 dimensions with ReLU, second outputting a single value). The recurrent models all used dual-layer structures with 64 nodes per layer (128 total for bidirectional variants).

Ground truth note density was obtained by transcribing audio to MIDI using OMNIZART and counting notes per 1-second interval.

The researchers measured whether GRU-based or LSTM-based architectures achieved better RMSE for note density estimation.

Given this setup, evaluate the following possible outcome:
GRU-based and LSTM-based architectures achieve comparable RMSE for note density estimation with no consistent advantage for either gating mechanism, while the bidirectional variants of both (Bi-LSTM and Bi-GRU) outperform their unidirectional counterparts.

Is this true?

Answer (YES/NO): NO